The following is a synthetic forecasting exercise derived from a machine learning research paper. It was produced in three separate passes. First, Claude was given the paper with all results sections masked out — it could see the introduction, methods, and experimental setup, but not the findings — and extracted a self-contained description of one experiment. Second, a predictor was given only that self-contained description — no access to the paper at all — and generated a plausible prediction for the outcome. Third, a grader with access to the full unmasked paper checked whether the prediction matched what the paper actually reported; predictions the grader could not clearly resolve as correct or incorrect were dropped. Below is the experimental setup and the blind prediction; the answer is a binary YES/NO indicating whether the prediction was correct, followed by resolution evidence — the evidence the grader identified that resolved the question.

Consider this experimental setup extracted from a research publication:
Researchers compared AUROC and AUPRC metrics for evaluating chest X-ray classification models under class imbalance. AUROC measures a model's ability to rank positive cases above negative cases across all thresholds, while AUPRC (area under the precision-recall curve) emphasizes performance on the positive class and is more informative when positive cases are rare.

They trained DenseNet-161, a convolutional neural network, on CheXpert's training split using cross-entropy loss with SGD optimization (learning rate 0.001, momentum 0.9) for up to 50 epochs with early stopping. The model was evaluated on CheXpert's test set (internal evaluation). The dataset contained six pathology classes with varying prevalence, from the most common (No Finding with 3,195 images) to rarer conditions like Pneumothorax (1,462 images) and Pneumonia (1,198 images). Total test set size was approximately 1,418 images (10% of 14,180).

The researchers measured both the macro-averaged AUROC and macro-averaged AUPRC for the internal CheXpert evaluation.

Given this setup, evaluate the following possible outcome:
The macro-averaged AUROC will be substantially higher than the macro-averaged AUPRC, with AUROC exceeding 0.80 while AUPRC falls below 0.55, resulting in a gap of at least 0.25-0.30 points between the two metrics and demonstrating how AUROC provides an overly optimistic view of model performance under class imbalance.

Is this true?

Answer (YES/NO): NO